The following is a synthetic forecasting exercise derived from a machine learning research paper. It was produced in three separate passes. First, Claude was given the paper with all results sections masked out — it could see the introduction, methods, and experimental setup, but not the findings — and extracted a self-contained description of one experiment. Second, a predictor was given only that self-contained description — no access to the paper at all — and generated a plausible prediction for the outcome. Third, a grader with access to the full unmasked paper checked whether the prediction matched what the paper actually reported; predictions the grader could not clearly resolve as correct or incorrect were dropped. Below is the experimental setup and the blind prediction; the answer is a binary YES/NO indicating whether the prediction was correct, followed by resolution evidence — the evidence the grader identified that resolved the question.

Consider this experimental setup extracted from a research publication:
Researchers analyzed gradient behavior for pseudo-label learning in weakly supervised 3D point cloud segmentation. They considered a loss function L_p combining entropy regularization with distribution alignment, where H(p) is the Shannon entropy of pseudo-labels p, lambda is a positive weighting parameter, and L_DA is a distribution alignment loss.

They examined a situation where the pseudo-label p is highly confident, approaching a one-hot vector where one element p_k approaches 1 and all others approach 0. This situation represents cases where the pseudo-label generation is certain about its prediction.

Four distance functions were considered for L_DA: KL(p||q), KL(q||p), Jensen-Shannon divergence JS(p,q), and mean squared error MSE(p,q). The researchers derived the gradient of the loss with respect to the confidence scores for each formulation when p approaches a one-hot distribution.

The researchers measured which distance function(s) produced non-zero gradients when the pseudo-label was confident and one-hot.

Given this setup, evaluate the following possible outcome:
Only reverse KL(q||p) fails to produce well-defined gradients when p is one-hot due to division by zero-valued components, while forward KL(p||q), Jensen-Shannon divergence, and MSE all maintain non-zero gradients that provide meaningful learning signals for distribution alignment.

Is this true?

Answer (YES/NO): NO